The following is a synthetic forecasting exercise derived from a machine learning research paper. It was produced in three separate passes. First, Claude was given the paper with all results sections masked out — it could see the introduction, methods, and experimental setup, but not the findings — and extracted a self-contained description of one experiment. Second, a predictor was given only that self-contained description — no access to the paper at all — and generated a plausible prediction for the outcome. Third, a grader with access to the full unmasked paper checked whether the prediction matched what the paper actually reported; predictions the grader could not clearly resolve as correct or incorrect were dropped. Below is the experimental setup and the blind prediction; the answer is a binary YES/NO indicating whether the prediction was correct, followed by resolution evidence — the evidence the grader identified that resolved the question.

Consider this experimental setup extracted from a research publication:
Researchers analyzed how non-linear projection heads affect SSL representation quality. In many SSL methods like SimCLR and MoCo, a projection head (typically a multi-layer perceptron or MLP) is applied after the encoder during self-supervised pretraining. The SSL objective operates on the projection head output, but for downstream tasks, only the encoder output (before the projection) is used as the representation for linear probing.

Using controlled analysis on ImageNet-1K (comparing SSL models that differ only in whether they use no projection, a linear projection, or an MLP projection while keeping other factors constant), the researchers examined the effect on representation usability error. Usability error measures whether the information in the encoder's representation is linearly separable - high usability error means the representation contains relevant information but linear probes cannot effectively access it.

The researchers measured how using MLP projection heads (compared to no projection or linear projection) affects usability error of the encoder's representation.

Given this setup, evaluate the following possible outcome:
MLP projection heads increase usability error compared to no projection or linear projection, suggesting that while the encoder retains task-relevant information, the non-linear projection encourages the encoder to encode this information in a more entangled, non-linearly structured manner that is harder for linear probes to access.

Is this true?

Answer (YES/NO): NO